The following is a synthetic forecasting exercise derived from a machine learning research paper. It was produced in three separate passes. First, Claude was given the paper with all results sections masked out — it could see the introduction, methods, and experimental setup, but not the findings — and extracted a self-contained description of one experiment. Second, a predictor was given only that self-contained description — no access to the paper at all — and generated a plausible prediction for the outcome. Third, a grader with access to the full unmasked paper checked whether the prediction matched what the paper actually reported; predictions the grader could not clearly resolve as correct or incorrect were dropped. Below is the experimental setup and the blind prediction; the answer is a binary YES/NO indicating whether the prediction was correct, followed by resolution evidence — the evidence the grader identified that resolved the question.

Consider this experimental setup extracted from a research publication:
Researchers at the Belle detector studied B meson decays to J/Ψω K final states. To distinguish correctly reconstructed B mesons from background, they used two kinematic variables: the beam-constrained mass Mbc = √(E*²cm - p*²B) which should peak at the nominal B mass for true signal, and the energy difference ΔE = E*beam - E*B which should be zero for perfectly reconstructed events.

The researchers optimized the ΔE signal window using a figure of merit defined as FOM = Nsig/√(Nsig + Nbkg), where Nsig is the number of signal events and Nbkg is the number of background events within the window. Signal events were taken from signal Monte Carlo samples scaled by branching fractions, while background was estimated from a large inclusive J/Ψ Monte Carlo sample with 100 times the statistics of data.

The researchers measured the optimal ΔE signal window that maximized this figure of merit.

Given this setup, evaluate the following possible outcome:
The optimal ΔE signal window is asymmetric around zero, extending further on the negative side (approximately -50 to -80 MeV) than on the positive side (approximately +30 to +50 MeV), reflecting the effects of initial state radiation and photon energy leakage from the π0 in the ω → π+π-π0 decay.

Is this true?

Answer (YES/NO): NO